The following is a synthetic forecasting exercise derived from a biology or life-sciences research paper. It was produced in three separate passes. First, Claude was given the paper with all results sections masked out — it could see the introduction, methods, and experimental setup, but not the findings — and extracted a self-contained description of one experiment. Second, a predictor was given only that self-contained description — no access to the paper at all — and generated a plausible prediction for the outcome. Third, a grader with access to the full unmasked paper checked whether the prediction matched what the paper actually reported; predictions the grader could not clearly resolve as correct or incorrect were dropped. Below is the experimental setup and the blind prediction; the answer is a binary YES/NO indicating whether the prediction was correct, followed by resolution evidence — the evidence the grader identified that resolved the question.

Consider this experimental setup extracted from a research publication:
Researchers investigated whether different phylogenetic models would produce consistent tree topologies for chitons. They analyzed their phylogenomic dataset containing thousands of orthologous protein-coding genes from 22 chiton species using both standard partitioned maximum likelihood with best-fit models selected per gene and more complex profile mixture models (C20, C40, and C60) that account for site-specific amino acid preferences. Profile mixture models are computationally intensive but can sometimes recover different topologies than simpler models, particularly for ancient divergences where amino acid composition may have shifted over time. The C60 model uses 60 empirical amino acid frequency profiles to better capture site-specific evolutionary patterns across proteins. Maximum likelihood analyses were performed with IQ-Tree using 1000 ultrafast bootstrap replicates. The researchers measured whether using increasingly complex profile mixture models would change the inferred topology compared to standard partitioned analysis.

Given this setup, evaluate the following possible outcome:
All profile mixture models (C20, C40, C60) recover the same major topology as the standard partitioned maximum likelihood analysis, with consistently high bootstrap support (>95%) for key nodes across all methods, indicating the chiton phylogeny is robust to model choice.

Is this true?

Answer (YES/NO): NO